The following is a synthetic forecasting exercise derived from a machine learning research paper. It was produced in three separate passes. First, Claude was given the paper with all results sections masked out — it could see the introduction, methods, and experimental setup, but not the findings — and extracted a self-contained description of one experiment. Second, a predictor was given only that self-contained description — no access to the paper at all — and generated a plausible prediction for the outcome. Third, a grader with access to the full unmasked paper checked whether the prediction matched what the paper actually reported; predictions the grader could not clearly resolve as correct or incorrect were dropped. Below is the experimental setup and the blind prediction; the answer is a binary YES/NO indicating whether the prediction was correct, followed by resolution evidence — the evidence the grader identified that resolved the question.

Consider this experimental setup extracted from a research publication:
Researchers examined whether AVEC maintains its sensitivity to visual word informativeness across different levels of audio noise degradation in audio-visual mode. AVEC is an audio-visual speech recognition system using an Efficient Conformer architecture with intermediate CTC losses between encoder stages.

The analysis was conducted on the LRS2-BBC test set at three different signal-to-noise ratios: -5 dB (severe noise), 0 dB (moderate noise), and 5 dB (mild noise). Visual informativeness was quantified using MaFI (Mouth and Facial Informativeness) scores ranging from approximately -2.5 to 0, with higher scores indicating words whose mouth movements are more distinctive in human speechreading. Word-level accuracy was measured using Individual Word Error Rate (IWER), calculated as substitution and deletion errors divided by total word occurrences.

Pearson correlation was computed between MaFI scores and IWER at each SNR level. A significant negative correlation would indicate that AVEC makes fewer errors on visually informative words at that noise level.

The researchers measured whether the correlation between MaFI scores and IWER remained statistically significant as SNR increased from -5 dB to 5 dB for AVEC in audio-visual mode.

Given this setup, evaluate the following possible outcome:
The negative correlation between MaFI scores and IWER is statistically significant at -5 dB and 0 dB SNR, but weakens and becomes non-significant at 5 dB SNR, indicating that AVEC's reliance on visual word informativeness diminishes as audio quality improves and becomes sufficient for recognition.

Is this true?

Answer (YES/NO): YES